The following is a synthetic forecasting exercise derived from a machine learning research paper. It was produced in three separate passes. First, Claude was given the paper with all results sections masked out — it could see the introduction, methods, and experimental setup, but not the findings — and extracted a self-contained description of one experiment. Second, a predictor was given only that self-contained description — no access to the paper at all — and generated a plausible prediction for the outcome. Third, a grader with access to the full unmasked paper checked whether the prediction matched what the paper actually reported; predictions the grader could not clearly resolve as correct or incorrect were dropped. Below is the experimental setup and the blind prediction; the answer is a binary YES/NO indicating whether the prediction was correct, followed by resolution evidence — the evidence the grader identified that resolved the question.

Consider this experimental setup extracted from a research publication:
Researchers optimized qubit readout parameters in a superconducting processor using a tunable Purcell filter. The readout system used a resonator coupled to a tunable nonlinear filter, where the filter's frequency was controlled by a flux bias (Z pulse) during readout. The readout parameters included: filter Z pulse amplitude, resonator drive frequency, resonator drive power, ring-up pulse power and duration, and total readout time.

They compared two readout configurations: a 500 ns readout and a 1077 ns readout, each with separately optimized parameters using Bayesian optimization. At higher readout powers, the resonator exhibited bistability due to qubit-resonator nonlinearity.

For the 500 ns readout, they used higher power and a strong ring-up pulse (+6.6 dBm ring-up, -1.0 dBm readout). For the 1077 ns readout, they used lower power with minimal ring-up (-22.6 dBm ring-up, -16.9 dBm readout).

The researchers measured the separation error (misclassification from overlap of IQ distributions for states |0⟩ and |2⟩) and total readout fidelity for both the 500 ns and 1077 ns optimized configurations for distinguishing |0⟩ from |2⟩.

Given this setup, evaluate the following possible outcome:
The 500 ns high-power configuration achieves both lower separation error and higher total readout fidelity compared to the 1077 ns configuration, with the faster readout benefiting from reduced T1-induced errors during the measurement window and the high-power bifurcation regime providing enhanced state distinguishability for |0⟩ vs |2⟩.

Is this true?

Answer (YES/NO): NO